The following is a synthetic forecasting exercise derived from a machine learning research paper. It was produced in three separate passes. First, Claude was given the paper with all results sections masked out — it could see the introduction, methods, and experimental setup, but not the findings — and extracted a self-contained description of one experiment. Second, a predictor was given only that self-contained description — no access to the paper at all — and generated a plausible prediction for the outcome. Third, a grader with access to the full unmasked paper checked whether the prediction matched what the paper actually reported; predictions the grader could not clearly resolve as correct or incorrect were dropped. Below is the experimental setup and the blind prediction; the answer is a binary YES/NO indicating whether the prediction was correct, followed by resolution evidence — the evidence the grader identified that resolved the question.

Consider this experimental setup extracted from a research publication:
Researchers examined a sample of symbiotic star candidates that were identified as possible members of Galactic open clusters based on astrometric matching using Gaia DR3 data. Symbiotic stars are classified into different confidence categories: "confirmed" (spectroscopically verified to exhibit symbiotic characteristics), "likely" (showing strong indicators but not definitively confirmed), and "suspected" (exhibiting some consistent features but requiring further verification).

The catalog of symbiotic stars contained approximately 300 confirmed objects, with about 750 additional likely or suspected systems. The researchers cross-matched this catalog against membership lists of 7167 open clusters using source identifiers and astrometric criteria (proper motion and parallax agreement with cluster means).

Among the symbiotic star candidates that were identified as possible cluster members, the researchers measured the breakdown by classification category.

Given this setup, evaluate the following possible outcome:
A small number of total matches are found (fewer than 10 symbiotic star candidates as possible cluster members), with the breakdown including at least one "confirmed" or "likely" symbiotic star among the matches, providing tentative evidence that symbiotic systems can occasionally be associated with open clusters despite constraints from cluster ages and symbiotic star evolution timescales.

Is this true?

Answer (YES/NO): YES